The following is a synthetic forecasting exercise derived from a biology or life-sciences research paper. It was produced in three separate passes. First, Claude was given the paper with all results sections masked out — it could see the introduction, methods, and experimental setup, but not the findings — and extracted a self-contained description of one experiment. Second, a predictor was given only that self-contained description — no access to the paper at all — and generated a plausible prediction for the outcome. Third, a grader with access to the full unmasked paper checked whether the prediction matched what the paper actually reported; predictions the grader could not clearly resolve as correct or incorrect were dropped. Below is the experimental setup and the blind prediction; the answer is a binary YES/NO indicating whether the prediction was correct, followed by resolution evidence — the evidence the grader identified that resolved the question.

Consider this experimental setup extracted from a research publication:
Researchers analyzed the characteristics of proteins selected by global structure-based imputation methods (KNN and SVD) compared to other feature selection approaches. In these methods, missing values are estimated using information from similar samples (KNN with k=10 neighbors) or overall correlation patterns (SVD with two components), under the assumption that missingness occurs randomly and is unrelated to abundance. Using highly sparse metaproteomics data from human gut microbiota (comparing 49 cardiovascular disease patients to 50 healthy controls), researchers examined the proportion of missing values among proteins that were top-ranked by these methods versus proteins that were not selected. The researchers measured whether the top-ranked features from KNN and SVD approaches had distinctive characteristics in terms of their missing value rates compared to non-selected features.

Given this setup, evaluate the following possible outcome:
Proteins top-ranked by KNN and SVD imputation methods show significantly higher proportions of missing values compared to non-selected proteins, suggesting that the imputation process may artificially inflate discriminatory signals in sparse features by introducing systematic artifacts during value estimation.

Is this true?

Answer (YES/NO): YES